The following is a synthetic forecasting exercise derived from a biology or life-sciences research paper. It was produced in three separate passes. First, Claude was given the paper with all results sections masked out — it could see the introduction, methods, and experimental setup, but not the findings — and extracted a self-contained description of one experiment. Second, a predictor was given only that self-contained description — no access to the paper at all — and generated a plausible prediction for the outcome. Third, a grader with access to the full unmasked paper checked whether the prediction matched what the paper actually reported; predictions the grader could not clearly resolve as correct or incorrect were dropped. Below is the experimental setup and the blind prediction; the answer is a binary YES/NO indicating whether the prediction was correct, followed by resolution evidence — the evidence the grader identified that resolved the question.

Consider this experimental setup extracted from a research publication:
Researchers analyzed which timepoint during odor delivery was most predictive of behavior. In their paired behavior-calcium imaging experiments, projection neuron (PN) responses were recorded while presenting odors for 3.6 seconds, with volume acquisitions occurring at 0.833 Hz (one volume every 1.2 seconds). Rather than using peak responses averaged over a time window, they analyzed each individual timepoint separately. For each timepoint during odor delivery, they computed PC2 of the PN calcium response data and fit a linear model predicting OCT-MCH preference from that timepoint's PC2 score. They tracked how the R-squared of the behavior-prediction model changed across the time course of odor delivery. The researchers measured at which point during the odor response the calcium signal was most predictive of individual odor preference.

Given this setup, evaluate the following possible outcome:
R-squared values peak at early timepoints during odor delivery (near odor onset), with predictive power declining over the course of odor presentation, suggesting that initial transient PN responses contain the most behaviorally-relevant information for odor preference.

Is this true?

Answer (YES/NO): NO